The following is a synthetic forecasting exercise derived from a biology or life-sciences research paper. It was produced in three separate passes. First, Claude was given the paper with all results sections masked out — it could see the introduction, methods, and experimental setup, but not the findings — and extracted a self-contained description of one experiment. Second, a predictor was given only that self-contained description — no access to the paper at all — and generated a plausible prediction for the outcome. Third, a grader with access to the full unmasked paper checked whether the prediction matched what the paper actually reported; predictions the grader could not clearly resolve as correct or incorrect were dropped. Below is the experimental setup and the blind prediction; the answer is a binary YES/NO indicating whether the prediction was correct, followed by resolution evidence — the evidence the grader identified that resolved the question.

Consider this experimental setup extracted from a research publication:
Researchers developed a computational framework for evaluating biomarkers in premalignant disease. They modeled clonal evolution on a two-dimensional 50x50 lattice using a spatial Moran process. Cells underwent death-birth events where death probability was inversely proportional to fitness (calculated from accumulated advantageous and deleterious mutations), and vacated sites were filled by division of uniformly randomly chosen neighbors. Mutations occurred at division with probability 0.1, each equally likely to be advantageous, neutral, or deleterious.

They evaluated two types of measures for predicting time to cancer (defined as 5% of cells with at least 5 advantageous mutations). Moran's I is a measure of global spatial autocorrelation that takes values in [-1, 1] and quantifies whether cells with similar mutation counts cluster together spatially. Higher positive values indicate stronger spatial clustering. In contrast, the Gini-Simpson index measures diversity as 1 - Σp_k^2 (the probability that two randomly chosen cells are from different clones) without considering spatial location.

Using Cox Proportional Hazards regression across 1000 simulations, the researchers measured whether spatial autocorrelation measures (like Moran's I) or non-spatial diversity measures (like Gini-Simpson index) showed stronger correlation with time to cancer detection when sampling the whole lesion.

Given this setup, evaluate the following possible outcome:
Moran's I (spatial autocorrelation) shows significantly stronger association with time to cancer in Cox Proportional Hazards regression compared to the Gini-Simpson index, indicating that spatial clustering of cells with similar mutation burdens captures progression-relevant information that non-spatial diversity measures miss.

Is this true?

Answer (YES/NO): NO